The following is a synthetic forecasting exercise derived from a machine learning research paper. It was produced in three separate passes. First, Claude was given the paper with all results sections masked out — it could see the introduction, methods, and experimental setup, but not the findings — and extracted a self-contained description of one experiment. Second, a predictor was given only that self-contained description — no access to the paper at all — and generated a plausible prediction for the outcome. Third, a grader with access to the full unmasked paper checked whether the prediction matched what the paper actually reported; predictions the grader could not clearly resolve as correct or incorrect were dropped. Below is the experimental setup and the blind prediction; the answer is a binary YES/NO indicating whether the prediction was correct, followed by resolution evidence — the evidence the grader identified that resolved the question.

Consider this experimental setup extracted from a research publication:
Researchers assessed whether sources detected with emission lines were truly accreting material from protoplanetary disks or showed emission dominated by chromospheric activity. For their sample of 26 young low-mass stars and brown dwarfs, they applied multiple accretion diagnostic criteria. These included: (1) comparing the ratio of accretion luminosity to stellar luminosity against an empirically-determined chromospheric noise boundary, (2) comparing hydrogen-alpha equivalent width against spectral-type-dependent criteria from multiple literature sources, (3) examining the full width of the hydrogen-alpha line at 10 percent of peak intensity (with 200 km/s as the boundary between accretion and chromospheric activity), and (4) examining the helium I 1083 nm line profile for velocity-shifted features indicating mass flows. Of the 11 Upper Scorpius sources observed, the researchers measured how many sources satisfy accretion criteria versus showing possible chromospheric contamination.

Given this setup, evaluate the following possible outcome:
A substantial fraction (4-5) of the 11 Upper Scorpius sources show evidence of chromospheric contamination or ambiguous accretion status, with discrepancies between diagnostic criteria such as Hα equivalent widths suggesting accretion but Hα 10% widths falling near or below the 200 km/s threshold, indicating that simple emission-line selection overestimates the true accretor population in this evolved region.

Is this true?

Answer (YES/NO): NO